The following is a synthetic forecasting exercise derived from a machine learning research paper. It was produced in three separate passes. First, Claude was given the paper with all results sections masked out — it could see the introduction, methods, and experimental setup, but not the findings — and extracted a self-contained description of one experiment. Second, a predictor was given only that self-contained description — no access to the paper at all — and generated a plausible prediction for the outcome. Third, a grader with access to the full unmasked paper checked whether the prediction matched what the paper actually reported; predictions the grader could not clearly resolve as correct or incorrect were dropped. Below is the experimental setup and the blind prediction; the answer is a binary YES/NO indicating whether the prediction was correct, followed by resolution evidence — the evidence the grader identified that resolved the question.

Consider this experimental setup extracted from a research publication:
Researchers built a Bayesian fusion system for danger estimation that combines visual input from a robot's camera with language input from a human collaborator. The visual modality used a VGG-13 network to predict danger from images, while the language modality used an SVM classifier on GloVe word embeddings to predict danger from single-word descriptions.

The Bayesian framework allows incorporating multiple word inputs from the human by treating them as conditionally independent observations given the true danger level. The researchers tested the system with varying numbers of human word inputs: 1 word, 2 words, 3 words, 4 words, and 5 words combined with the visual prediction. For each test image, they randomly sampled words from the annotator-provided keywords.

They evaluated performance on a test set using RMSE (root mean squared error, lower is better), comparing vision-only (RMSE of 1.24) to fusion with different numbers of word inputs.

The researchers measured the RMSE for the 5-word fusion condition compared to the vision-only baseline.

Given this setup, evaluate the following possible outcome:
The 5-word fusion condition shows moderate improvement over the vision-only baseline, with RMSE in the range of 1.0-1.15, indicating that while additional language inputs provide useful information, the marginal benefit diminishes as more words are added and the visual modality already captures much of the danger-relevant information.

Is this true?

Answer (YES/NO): YES